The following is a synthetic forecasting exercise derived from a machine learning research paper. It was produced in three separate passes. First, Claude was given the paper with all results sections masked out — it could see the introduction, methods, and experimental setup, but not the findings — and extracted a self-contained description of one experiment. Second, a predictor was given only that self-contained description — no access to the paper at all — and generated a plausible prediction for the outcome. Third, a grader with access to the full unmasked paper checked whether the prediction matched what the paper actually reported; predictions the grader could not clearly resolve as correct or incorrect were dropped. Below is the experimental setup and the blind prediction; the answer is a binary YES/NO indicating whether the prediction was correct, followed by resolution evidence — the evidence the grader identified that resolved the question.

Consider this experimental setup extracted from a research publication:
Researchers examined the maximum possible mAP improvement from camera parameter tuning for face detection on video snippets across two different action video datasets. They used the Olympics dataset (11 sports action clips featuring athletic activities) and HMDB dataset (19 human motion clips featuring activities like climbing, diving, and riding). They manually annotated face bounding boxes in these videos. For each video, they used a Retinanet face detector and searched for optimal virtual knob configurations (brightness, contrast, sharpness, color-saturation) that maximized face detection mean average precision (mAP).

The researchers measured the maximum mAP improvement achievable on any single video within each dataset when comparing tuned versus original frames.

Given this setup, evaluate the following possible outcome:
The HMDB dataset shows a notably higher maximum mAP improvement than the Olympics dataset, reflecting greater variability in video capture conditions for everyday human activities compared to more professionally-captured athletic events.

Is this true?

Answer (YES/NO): NO